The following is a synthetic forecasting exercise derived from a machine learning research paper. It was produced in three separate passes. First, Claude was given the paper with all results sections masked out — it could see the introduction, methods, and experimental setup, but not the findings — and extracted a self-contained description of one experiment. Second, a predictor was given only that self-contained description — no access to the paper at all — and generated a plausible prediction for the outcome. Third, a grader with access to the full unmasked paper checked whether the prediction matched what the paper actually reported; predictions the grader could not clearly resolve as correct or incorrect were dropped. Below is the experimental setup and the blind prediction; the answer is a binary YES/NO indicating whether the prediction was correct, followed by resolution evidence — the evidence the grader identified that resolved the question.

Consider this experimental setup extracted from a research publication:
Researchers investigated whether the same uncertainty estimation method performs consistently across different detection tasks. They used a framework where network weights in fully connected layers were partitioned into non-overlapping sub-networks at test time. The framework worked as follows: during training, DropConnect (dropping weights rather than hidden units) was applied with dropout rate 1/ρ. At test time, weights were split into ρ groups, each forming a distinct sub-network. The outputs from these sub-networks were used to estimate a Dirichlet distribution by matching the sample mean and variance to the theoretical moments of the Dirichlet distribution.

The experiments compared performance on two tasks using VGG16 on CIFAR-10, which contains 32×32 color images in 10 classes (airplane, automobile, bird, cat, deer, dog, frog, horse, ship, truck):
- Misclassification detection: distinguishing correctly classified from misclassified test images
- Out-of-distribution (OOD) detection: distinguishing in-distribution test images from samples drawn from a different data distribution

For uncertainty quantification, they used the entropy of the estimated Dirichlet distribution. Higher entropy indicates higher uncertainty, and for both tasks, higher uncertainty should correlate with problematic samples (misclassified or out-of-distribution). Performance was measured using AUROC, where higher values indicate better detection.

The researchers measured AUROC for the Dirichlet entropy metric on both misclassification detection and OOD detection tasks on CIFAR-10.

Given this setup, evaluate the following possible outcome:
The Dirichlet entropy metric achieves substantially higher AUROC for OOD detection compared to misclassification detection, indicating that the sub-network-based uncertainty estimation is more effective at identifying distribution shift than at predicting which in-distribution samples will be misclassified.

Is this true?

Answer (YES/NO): NO